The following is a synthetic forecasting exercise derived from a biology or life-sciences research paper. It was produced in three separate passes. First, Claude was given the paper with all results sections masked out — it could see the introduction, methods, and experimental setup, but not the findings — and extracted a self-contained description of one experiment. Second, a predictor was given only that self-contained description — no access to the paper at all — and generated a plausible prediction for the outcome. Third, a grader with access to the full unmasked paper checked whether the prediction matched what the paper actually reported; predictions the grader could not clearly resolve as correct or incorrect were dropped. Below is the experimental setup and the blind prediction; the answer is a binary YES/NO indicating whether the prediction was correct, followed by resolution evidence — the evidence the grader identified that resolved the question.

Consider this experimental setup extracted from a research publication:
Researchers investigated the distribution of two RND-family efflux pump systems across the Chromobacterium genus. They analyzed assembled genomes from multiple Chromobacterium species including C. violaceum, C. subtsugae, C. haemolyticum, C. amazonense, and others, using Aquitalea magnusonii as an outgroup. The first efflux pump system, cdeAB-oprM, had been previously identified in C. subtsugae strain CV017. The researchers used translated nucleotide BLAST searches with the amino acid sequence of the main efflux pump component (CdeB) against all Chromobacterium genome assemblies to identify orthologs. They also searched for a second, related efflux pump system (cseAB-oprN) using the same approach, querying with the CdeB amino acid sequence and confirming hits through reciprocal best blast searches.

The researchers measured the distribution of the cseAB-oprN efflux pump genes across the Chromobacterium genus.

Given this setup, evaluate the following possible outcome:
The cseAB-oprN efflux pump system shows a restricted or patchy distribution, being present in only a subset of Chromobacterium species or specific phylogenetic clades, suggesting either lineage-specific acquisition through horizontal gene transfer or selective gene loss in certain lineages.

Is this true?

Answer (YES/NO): YES